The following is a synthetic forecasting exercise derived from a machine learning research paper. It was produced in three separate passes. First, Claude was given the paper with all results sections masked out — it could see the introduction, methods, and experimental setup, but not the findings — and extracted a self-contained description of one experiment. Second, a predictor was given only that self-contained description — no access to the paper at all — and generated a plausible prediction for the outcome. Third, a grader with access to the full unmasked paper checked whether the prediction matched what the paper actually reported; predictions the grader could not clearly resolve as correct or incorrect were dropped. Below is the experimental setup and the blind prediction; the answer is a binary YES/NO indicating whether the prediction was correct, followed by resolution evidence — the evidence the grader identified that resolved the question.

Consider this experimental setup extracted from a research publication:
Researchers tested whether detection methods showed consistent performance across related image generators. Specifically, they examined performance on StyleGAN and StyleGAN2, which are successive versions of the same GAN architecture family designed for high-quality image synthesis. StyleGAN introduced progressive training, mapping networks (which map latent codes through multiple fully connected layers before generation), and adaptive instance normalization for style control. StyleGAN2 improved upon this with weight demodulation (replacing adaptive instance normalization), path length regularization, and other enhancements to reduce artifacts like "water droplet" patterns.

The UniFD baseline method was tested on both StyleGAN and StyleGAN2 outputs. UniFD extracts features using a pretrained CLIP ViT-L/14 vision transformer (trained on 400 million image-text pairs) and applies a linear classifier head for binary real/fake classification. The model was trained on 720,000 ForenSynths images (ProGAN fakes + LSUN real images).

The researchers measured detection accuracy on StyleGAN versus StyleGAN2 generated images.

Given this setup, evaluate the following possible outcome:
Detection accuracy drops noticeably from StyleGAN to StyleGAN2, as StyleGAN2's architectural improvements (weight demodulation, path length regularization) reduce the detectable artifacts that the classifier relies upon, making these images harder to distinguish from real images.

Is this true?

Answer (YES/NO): YES